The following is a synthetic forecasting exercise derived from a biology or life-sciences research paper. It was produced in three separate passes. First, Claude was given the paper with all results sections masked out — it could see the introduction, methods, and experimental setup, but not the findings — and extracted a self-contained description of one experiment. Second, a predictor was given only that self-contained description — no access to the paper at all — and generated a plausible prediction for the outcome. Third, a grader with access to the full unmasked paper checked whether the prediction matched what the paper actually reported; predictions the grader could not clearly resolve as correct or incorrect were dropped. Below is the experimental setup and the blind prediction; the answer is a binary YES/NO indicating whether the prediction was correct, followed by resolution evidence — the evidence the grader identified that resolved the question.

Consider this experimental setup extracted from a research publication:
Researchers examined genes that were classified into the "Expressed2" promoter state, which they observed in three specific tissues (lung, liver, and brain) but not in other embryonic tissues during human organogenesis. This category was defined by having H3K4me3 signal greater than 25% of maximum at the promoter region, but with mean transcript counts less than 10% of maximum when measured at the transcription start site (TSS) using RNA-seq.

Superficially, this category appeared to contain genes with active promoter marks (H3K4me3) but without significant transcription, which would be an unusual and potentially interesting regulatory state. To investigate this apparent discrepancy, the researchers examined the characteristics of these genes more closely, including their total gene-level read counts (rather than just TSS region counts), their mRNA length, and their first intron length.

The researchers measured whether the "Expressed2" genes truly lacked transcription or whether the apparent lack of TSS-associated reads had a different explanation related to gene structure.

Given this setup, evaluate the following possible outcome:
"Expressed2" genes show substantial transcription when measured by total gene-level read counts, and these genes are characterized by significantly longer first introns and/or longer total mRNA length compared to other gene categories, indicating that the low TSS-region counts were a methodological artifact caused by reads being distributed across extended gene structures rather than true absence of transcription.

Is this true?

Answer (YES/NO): YES